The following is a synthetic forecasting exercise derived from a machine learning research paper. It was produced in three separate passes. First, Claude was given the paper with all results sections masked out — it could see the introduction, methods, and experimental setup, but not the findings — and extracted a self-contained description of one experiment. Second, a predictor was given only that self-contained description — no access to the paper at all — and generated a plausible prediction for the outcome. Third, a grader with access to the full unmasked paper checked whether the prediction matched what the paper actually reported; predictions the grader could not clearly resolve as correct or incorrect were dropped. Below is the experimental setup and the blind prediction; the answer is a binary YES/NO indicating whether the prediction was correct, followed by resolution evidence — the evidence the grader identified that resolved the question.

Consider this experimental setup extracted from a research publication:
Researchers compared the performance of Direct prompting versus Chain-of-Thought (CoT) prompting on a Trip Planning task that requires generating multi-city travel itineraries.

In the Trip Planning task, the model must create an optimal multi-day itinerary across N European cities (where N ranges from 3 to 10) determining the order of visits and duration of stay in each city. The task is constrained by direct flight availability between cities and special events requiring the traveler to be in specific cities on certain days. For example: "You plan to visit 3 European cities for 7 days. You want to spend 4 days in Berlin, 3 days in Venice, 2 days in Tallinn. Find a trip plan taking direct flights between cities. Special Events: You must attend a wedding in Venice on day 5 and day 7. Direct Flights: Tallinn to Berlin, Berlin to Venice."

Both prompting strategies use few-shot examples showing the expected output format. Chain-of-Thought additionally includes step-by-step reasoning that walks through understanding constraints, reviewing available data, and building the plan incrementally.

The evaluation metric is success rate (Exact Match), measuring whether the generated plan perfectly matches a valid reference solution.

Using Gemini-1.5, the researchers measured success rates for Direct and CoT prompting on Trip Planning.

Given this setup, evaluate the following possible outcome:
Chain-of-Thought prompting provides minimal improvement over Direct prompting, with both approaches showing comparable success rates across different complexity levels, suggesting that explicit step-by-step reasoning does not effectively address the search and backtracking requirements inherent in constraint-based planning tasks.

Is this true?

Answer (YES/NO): NO